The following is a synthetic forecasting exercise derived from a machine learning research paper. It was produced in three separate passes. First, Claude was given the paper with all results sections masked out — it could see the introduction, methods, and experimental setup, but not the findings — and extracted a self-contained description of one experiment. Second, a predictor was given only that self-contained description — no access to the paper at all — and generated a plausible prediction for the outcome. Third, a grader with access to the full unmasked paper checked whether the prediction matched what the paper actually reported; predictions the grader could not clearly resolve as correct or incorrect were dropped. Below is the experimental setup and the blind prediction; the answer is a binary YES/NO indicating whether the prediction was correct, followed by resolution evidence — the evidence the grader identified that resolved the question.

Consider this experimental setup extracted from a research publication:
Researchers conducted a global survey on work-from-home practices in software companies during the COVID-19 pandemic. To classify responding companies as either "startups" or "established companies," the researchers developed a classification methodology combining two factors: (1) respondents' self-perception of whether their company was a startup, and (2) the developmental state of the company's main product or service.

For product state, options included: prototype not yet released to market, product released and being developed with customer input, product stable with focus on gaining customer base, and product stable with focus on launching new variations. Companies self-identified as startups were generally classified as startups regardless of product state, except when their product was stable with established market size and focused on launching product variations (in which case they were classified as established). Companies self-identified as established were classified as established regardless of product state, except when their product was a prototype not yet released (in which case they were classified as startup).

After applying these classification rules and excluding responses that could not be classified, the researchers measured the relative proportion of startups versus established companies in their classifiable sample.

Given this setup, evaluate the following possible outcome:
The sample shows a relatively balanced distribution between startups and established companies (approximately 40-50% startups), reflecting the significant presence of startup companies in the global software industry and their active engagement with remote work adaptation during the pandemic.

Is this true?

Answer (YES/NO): NO